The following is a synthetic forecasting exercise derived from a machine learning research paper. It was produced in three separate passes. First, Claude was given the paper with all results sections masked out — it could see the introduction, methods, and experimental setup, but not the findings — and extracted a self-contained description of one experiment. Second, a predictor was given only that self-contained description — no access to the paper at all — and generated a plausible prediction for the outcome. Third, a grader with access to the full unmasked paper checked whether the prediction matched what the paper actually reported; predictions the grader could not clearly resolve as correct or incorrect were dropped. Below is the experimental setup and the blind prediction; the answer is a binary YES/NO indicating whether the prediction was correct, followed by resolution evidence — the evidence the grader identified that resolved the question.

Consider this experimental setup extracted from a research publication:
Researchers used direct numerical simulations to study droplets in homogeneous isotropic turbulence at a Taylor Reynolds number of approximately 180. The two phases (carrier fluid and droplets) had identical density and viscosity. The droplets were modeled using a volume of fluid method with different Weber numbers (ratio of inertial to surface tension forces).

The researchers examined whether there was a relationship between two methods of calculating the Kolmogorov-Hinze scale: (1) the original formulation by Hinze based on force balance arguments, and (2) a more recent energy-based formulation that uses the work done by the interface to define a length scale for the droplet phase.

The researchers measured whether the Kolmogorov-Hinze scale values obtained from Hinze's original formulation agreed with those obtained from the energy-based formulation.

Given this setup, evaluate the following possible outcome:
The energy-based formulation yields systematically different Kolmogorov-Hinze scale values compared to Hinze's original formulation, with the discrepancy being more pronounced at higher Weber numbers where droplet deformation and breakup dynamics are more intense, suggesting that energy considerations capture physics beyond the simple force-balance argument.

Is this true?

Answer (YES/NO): NO